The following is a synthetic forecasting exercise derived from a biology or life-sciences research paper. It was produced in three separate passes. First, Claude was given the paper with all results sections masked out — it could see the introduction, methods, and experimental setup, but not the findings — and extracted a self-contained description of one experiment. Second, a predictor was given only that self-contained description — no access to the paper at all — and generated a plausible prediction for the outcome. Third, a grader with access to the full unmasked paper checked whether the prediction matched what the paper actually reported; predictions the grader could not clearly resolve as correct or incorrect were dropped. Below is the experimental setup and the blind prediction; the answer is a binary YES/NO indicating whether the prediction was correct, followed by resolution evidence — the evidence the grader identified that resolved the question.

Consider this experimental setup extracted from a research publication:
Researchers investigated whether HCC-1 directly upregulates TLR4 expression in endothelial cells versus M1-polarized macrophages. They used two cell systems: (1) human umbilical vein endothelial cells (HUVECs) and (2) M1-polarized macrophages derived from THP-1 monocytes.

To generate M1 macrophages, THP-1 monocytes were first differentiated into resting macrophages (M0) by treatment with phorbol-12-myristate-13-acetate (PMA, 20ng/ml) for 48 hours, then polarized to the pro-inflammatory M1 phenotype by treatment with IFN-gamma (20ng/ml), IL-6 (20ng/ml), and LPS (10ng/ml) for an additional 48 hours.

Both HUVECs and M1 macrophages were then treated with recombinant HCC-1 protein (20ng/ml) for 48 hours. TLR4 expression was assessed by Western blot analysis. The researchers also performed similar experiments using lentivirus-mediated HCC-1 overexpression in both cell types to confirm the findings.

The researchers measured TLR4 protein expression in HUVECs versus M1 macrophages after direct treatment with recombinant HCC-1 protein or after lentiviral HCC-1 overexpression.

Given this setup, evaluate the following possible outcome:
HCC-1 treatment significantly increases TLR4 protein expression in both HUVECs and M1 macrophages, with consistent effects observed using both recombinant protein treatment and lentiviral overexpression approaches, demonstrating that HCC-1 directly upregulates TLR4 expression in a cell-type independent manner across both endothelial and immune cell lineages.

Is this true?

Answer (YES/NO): NO